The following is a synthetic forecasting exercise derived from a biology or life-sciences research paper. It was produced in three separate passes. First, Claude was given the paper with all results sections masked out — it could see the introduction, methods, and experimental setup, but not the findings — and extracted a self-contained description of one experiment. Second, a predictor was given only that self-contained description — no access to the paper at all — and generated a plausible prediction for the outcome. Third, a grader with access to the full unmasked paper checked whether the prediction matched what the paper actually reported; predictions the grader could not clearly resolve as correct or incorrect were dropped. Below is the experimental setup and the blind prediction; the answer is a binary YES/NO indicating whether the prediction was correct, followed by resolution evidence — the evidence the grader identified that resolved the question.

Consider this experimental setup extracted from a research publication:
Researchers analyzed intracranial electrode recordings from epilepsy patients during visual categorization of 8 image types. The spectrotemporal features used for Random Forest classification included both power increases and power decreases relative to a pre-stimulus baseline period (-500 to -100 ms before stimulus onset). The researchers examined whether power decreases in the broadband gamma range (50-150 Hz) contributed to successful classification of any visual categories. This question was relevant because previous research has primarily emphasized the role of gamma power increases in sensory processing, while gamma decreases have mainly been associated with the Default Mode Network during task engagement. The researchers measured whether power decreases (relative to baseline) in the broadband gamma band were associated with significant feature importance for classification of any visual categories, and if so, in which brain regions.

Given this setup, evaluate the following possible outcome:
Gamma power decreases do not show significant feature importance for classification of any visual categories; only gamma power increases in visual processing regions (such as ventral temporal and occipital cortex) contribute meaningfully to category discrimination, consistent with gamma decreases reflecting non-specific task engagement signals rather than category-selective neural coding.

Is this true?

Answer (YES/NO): NO